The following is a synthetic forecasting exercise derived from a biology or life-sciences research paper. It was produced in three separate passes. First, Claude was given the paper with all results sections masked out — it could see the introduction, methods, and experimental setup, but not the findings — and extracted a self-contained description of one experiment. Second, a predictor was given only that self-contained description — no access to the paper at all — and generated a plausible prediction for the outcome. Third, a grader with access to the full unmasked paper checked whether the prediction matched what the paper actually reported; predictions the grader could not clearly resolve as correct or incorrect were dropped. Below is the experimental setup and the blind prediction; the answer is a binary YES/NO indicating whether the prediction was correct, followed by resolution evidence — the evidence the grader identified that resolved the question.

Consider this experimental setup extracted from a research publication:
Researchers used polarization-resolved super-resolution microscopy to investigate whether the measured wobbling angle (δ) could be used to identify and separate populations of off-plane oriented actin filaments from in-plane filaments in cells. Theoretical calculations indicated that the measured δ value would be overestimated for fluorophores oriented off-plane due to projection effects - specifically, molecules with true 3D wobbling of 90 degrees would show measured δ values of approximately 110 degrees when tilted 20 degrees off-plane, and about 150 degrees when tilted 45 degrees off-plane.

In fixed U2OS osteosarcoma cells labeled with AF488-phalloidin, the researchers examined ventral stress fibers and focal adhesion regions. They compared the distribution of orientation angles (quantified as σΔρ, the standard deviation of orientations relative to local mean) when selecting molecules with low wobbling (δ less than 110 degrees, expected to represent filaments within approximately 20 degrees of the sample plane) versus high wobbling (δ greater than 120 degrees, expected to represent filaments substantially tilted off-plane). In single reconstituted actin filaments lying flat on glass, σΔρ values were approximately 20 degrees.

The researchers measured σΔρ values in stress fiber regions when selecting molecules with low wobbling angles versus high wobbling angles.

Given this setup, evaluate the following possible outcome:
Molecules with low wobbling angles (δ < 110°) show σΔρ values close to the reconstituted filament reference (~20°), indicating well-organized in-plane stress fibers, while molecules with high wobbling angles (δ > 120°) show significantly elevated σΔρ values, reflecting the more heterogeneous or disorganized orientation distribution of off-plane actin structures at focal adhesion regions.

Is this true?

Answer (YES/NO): YES